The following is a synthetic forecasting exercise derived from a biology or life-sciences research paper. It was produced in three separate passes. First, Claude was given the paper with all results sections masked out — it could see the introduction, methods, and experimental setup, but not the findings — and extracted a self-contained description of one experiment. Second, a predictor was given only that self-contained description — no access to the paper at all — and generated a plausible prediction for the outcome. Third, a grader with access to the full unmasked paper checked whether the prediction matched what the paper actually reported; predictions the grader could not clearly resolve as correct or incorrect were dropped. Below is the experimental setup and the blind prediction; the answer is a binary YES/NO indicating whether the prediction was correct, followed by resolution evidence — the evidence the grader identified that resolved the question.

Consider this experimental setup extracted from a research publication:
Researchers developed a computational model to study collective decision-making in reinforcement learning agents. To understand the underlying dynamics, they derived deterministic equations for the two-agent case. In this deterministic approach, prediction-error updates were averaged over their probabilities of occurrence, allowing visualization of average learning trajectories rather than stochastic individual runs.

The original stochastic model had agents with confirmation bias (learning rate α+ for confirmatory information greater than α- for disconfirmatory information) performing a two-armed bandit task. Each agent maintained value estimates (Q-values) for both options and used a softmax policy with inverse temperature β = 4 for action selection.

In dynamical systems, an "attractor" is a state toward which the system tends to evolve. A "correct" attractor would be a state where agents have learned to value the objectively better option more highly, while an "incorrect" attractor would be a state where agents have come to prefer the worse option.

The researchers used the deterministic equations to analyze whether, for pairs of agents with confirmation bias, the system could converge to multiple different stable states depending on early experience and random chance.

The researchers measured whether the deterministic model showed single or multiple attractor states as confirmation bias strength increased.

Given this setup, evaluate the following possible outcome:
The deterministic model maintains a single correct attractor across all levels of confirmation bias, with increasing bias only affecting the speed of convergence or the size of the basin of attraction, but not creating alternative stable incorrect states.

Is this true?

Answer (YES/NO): NO